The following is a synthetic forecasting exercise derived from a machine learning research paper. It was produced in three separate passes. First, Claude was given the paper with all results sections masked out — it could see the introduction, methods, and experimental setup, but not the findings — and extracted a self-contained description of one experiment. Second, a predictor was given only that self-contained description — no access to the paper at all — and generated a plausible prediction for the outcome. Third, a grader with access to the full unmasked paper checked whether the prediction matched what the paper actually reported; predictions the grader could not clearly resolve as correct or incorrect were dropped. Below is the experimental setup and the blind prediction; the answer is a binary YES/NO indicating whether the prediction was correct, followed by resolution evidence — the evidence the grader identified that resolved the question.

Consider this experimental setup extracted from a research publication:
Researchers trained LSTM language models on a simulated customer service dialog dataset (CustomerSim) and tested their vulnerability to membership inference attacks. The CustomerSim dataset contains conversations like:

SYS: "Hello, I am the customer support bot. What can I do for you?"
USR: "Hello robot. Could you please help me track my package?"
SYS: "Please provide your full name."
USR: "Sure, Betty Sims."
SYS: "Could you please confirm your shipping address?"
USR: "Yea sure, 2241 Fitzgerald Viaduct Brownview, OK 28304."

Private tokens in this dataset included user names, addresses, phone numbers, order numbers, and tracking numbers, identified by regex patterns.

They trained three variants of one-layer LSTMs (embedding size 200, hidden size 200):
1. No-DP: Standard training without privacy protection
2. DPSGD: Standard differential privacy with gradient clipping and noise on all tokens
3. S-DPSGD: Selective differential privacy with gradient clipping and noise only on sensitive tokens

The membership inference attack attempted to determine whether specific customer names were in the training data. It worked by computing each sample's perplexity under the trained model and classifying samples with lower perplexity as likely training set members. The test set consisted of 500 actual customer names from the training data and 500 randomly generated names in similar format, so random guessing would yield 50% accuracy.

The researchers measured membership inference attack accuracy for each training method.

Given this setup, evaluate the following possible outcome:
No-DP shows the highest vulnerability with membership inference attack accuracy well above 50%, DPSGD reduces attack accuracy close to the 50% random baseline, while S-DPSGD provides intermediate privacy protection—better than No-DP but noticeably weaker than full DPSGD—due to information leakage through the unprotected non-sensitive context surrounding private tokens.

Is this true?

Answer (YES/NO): NO